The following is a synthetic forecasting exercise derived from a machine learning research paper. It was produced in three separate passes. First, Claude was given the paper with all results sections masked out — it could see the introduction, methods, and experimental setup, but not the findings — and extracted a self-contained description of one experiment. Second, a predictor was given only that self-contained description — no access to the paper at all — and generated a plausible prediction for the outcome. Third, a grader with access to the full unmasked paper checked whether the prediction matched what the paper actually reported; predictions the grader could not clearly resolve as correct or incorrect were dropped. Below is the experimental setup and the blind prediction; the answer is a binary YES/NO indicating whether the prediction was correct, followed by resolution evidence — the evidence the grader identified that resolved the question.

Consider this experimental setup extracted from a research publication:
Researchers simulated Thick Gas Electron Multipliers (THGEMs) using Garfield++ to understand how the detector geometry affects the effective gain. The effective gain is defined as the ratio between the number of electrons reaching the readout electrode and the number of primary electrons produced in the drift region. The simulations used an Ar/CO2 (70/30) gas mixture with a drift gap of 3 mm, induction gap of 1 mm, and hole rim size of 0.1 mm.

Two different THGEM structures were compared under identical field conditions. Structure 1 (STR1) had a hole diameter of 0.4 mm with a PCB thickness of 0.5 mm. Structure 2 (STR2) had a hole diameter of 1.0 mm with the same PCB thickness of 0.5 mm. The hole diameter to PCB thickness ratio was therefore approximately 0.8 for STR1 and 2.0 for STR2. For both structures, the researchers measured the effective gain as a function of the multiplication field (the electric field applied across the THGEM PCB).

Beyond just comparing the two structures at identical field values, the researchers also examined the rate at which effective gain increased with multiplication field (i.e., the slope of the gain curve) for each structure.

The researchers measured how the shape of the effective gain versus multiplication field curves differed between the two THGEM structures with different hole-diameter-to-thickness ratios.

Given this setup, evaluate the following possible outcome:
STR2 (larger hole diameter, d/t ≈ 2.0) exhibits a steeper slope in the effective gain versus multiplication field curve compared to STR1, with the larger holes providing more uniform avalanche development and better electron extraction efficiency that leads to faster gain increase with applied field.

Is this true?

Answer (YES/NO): NO